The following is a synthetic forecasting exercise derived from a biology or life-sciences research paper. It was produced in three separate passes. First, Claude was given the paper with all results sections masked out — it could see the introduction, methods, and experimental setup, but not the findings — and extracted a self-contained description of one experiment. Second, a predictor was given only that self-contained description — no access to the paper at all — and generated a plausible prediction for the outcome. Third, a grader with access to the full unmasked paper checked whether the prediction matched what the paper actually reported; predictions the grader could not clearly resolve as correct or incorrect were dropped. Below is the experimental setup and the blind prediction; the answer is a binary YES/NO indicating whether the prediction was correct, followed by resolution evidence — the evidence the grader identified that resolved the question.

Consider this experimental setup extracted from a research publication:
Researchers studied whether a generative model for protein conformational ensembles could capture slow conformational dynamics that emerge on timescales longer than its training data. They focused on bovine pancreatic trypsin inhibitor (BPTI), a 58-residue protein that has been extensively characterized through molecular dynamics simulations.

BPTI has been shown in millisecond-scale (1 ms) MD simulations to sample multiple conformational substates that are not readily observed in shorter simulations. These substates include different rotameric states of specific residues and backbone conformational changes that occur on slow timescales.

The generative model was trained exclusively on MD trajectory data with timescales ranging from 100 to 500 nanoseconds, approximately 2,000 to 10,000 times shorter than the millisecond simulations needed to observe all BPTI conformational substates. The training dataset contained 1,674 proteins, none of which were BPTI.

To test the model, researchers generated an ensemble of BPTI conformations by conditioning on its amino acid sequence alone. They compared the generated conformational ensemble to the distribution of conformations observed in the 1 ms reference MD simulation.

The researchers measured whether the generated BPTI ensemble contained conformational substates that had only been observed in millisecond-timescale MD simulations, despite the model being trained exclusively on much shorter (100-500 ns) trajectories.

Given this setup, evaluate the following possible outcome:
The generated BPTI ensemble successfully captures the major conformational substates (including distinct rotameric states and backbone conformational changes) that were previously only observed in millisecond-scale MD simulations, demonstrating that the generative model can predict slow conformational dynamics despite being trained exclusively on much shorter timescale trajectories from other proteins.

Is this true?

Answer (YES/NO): YES